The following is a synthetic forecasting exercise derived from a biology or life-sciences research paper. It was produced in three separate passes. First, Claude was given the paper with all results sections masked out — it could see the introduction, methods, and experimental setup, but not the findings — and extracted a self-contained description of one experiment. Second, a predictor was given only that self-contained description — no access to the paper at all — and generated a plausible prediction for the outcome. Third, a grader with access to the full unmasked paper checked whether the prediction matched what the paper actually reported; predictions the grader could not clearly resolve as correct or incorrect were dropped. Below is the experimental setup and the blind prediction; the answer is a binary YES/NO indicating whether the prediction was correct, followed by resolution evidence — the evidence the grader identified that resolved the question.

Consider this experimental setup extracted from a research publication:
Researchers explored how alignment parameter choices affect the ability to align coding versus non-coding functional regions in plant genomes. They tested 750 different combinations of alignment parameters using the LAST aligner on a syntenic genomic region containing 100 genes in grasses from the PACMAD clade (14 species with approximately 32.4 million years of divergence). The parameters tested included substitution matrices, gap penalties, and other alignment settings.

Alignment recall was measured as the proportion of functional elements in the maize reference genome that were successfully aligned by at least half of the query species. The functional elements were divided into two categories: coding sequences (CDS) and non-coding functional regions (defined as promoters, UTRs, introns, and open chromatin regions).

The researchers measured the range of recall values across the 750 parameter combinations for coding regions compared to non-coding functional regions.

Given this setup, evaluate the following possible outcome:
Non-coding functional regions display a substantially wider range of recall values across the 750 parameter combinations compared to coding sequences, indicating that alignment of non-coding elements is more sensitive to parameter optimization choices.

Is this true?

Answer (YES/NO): NO